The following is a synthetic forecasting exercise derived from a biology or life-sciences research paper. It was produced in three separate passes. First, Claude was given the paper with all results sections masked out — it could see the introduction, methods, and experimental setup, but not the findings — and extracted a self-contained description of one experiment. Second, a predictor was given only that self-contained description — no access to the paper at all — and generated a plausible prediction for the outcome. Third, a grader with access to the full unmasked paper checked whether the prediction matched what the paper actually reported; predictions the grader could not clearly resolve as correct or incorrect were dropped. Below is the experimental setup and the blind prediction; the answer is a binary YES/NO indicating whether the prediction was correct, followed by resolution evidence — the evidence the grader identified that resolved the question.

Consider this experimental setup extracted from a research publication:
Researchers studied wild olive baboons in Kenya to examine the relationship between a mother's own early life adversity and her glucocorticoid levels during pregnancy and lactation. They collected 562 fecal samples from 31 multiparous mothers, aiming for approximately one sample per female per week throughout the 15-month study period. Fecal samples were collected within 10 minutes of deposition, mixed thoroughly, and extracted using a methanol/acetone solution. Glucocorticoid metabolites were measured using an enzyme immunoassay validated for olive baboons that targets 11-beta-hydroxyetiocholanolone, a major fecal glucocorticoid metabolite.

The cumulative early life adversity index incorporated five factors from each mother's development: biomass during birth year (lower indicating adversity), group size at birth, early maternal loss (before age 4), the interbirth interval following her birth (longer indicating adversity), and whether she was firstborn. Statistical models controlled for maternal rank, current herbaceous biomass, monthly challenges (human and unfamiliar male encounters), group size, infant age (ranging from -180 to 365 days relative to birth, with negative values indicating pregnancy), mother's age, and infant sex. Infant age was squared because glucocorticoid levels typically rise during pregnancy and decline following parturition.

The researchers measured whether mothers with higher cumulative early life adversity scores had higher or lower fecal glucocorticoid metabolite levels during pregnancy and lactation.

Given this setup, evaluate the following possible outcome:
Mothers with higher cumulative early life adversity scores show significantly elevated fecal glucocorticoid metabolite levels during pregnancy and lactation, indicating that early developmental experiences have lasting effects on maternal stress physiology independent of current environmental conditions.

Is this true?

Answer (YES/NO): NO